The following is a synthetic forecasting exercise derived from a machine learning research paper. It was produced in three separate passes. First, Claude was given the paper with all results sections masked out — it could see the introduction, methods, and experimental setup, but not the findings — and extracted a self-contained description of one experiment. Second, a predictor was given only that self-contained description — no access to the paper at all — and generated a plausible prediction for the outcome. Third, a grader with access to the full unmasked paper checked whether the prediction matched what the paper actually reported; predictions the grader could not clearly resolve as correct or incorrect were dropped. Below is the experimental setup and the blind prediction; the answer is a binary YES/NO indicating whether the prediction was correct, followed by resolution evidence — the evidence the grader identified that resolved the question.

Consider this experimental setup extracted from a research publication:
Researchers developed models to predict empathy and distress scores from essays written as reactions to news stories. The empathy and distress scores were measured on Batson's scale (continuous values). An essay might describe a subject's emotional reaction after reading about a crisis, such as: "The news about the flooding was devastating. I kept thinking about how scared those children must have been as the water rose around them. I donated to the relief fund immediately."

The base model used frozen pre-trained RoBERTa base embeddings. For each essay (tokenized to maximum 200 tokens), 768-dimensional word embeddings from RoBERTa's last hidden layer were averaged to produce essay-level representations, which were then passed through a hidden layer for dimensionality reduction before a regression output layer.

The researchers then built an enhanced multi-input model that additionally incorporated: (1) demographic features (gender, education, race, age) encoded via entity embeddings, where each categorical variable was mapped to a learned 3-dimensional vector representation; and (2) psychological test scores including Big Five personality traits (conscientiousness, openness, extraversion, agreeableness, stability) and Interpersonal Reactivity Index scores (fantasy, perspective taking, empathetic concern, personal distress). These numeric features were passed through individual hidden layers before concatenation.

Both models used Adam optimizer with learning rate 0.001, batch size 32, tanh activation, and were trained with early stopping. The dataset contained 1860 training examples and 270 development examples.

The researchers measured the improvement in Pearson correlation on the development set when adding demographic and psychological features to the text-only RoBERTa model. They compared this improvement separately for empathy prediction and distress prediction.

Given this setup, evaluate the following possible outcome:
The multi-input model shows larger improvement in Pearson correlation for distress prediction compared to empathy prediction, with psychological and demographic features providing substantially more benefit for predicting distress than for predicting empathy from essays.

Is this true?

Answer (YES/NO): YES